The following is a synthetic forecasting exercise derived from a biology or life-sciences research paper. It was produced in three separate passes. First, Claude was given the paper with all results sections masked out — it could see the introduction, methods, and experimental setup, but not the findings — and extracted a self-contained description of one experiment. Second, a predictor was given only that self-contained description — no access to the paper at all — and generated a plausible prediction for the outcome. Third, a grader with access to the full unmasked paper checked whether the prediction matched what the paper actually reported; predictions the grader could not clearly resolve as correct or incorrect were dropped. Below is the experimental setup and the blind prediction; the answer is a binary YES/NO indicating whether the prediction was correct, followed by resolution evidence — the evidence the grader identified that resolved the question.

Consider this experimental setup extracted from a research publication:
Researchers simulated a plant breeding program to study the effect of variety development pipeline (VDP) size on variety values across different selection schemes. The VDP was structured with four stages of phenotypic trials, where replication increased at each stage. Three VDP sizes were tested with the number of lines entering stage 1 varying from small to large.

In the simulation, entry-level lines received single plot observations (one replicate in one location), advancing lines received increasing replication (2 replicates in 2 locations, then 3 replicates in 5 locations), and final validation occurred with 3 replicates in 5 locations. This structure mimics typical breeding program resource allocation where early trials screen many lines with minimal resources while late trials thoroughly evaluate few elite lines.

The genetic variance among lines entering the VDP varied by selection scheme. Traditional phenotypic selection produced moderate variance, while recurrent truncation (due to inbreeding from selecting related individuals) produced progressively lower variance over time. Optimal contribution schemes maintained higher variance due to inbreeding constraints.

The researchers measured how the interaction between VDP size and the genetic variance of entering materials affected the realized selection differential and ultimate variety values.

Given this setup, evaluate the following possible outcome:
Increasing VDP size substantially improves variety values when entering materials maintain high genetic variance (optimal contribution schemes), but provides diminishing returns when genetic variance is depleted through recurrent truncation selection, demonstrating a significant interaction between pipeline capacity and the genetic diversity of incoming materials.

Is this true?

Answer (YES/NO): YES